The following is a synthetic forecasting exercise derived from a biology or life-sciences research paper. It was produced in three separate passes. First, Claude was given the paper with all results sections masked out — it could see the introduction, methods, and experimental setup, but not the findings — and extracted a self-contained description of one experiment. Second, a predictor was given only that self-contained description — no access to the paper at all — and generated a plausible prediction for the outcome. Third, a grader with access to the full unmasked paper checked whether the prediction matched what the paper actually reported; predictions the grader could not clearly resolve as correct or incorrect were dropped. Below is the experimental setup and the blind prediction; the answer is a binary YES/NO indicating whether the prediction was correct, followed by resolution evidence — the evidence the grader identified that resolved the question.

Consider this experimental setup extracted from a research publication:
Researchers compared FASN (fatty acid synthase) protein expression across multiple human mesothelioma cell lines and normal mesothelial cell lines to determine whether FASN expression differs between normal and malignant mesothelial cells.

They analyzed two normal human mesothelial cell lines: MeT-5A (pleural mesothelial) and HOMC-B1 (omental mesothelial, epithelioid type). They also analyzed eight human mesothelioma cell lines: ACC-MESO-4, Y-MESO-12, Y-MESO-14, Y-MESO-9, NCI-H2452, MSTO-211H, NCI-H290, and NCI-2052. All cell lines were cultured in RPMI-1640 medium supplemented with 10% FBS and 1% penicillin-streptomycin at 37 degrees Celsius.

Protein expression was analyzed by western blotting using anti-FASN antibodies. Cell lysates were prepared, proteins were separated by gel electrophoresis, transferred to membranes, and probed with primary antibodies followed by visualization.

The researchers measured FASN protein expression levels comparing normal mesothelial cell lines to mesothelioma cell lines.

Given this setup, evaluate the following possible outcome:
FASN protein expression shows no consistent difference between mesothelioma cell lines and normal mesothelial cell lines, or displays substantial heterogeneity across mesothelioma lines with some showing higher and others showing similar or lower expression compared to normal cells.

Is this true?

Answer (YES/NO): YES